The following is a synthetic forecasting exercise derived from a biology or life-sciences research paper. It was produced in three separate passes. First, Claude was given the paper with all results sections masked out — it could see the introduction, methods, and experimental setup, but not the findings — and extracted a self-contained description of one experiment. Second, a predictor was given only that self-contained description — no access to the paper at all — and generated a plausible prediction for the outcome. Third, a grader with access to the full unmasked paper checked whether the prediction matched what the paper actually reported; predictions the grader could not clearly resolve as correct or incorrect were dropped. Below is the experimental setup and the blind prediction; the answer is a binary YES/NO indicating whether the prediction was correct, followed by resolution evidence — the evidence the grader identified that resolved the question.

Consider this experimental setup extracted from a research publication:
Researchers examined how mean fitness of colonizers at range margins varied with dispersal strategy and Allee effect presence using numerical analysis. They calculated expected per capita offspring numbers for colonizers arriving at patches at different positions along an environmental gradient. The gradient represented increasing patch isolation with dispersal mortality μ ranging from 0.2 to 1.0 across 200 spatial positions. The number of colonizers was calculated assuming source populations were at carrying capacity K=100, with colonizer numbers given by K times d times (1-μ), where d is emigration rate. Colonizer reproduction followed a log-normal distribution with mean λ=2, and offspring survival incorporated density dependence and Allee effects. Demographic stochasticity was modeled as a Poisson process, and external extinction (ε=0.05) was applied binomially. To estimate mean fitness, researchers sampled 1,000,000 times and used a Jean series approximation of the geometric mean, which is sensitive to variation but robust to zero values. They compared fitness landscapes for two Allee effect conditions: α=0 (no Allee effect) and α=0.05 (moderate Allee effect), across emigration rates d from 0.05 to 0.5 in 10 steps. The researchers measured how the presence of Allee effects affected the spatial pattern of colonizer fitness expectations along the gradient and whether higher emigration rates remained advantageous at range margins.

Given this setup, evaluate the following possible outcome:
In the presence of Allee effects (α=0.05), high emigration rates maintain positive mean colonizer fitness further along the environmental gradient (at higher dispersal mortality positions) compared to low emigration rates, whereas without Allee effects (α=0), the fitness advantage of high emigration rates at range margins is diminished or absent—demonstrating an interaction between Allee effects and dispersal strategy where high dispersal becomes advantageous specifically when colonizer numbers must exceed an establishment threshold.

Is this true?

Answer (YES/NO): YES